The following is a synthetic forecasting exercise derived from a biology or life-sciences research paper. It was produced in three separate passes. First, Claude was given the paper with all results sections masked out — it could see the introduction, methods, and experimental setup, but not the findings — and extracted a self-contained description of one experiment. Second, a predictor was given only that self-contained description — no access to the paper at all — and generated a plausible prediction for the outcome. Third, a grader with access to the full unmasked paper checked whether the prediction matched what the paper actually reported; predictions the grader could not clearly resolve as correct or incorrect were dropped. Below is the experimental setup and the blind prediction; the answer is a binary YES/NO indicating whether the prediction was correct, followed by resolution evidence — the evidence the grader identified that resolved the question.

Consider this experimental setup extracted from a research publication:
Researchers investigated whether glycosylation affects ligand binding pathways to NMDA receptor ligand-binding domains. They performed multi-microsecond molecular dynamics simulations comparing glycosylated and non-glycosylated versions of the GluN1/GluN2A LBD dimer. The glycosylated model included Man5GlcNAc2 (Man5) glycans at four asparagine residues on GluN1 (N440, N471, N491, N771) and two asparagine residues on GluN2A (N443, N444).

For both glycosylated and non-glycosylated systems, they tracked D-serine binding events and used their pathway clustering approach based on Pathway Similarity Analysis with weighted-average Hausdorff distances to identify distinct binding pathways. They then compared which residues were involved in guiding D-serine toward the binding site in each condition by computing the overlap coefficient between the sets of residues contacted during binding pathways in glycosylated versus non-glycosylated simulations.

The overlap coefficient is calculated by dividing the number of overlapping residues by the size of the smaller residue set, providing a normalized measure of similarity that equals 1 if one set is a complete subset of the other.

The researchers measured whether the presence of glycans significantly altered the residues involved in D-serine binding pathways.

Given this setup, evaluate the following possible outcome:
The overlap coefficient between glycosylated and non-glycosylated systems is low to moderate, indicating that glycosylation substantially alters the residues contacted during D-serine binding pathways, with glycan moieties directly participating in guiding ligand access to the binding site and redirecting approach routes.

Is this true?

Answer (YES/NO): NO